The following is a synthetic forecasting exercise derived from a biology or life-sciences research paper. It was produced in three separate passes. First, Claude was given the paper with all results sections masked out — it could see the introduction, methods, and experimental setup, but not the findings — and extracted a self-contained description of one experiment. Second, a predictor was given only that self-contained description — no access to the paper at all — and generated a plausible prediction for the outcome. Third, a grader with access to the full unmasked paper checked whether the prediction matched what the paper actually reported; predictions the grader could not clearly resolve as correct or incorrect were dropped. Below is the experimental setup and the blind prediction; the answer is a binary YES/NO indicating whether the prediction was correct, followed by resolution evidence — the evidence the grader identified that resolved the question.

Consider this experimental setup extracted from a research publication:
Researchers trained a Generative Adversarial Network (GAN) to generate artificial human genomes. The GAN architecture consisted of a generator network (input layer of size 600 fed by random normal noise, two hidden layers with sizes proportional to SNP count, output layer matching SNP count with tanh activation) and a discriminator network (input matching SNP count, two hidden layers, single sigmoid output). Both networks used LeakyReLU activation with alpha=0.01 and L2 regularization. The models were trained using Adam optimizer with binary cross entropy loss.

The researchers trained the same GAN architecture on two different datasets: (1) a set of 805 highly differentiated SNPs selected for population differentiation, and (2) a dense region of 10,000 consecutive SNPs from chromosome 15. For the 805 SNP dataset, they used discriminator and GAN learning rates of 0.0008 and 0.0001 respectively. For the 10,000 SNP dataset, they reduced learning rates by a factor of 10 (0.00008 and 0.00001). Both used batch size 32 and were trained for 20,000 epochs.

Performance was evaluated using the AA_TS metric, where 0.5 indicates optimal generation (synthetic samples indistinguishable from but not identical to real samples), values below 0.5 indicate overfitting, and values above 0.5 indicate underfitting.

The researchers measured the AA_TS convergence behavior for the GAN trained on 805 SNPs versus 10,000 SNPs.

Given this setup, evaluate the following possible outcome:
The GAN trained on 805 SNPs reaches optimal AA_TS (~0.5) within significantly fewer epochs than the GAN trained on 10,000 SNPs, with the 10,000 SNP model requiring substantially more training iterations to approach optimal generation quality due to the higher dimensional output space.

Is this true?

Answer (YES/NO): NO